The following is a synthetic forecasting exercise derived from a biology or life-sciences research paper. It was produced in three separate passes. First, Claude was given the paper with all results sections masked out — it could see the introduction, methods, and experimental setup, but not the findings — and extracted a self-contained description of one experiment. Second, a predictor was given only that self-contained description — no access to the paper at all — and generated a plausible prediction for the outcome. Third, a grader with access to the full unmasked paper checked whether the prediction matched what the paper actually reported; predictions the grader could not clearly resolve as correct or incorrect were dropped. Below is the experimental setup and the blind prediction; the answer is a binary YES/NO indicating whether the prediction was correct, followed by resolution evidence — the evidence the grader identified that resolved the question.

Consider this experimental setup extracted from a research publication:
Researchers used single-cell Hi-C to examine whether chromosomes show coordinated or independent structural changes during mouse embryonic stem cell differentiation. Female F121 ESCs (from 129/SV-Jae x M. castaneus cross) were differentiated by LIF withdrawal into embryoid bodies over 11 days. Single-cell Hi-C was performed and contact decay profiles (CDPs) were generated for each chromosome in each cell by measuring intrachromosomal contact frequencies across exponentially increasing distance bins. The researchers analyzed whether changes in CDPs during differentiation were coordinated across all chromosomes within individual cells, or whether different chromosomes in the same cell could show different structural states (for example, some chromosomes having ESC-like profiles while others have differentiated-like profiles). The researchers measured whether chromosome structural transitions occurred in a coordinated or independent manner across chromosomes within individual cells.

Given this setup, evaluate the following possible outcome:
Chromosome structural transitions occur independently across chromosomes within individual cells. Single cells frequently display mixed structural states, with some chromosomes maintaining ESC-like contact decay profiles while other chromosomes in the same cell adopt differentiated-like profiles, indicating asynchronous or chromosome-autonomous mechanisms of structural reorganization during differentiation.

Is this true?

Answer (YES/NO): NO